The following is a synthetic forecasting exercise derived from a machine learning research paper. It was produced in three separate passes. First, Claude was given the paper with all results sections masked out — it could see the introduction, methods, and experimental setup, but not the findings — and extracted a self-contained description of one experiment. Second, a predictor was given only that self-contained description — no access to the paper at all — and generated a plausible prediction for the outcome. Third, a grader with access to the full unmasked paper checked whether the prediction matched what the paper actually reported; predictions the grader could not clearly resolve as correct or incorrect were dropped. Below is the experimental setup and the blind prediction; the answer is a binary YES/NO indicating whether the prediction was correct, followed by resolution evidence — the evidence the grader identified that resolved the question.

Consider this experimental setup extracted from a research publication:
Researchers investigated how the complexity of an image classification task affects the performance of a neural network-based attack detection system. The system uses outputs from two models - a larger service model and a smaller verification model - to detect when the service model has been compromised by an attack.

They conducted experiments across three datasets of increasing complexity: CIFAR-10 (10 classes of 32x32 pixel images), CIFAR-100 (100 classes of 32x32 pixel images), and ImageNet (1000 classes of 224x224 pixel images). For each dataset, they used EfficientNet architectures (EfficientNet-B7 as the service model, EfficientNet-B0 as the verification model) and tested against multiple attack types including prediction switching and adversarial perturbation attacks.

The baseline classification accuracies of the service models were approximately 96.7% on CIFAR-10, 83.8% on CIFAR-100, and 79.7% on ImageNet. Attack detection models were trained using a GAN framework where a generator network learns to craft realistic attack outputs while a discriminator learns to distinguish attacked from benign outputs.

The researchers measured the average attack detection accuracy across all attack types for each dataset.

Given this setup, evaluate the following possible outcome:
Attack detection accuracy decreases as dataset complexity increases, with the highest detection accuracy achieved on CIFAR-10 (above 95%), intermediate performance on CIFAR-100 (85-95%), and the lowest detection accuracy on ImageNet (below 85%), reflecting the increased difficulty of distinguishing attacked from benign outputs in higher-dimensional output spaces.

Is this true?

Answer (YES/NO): NO